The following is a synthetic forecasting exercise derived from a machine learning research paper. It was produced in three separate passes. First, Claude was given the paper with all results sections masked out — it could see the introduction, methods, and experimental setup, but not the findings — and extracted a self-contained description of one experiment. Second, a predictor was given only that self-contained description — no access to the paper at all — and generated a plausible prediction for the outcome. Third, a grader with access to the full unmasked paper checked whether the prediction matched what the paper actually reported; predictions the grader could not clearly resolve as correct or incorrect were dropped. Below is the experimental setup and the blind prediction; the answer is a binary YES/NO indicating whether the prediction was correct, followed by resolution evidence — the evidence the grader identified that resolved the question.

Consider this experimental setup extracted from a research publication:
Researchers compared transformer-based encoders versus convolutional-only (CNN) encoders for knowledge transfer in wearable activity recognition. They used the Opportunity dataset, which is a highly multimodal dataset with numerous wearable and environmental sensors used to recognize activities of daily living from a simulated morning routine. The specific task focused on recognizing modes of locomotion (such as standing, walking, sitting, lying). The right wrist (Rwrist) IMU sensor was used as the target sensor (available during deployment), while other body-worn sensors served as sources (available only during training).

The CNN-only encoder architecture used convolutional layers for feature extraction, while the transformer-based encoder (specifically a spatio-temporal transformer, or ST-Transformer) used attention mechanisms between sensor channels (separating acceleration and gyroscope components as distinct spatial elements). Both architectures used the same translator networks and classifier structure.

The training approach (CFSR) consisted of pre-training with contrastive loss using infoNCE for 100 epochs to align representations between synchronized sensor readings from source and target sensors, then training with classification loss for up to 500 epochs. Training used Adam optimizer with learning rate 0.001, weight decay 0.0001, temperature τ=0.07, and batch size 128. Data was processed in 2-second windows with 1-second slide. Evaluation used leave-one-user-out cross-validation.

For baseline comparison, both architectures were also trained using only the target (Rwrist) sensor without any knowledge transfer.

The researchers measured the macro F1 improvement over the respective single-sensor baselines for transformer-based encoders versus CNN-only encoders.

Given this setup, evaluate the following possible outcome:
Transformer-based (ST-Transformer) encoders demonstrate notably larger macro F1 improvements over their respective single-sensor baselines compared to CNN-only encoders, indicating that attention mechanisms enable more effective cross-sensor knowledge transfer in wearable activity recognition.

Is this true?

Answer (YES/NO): NO